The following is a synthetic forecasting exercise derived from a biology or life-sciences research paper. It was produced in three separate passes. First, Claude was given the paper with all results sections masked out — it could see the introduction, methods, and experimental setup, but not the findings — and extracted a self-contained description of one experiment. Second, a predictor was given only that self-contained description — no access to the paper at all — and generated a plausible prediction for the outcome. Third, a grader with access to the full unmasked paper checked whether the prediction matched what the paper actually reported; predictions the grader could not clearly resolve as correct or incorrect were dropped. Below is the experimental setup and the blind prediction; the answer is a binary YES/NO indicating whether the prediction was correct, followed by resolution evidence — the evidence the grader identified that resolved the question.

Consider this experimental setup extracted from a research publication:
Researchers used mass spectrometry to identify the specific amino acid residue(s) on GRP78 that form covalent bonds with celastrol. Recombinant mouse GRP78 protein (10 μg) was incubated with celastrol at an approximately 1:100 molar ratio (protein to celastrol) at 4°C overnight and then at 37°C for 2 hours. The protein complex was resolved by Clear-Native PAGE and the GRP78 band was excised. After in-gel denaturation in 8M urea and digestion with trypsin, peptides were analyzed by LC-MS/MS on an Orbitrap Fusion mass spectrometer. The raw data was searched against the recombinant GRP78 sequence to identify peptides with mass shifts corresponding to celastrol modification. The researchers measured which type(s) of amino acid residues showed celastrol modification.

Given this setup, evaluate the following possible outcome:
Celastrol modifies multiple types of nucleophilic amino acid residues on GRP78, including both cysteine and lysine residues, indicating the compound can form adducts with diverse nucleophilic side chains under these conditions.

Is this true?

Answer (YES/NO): NO